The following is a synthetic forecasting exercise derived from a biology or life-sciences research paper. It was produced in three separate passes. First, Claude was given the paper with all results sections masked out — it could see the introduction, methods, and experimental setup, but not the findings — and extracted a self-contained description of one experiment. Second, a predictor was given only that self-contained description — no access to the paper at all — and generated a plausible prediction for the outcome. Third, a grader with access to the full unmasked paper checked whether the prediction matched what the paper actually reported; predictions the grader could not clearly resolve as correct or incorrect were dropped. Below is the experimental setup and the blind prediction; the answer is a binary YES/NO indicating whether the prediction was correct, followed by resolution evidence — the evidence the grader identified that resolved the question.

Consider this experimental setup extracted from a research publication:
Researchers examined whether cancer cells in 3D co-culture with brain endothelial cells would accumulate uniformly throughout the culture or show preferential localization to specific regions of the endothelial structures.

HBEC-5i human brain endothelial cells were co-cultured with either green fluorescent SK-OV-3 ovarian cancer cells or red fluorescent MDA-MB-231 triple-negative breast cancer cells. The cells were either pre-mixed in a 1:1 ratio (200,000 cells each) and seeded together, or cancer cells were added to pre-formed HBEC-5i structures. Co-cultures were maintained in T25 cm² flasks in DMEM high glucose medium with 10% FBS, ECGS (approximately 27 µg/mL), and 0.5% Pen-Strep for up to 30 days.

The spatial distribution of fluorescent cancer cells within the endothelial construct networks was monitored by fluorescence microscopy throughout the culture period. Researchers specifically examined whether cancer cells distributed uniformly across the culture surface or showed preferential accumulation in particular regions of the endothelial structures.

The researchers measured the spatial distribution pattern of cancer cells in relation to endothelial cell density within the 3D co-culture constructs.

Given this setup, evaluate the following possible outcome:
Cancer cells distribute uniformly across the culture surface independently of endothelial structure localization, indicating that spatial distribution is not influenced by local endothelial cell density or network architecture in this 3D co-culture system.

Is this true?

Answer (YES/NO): NO